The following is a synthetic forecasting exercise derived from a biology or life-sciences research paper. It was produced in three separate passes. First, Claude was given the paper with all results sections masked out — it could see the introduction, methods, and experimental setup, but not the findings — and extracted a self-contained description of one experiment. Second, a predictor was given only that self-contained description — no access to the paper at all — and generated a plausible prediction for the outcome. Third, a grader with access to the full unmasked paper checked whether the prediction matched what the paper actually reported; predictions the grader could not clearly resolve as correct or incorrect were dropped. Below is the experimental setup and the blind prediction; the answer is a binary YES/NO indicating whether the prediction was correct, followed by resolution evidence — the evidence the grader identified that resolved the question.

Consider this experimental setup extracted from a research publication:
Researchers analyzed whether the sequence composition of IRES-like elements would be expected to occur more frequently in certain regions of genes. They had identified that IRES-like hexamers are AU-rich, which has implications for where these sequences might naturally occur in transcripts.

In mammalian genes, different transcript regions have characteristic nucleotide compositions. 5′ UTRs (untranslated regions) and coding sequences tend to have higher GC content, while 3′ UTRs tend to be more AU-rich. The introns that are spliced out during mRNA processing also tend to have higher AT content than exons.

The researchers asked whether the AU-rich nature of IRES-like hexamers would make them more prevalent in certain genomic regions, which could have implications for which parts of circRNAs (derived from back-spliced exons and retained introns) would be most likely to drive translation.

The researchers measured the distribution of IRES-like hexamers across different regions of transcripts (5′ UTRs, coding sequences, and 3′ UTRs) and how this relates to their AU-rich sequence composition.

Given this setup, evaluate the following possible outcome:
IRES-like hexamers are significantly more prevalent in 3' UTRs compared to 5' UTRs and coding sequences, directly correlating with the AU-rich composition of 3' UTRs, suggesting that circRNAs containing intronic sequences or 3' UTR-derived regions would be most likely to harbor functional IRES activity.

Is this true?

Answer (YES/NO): YES